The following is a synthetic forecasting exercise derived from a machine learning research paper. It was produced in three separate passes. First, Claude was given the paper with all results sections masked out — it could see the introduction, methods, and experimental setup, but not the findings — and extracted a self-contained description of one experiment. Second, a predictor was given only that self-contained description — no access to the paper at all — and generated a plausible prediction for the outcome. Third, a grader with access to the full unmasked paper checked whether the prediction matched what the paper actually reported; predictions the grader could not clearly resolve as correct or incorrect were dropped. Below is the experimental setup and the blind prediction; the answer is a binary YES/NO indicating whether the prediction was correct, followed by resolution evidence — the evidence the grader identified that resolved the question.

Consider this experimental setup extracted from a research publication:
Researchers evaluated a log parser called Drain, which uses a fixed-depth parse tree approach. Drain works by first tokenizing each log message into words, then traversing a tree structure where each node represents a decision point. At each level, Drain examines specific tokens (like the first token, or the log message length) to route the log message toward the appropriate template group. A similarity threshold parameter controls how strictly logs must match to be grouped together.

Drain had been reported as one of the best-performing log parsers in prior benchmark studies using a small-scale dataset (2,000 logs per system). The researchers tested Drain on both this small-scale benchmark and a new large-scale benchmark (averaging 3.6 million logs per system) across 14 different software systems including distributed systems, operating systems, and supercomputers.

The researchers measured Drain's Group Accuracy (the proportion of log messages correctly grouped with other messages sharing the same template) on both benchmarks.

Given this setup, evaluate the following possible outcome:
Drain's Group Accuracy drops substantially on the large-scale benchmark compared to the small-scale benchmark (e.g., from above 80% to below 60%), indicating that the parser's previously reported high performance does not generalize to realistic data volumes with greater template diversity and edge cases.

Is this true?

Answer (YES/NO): NO